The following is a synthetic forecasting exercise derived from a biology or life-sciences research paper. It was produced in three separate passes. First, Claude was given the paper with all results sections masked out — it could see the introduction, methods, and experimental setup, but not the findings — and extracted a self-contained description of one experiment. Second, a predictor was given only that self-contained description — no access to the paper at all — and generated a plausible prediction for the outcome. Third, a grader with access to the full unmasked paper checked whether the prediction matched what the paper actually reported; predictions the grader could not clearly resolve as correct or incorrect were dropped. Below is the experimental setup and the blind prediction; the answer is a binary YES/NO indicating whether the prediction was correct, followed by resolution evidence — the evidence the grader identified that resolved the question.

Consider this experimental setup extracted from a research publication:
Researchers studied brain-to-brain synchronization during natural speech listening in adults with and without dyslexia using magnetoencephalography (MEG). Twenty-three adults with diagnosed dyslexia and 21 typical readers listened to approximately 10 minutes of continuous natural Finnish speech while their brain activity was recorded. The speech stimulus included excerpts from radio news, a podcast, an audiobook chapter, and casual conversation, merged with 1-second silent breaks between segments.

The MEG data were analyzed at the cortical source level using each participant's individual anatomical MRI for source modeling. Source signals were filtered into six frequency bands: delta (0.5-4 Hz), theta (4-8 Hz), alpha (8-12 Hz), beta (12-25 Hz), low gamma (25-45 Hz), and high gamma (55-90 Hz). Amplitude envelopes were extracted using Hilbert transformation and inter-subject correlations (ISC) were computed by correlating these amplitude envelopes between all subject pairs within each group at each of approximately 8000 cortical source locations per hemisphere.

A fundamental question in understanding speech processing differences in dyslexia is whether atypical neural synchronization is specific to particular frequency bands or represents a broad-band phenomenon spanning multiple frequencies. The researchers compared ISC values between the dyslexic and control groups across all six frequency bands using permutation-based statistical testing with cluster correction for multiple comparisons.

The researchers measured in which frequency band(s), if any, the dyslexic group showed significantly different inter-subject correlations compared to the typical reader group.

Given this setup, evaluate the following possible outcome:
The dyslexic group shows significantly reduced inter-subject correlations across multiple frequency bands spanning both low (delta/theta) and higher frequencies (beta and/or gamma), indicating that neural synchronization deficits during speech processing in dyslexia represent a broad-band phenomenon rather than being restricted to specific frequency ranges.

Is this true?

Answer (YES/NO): NO